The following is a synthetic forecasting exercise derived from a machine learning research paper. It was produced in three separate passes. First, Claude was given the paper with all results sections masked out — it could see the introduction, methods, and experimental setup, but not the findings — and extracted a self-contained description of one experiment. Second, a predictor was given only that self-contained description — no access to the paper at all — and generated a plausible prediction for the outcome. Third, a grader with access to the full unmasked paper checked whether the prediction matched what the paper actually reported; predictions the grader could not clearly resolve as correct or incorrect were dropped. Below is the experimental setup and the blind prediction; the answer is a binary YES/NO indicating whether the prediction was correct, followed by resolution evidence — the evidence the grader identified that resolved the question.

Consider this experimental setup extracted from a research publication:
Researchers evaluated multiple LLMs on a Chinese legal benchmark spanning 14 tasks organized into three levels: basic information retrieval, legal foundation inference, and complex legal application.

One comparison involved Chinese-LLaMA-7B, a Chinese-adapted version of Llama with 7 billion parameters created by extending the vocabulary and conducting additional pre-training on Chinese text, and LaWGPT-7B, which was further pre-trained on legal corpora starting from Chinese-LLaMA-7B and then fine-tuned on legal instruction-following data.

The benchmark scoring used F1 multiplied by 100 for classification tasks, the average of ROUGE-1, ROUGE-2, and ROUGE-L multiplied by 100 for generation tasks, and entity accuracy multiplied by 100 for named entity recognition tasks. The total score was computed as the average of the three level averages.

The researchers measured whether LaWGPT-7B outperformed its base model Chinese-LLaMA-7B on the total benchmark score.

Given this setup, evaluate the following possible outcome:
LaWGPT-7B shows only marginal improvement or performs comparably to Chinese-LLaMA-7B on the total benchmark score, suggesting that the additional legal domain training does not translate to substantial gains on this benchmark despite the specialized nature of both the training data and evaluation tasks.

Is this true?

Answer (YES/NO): NO